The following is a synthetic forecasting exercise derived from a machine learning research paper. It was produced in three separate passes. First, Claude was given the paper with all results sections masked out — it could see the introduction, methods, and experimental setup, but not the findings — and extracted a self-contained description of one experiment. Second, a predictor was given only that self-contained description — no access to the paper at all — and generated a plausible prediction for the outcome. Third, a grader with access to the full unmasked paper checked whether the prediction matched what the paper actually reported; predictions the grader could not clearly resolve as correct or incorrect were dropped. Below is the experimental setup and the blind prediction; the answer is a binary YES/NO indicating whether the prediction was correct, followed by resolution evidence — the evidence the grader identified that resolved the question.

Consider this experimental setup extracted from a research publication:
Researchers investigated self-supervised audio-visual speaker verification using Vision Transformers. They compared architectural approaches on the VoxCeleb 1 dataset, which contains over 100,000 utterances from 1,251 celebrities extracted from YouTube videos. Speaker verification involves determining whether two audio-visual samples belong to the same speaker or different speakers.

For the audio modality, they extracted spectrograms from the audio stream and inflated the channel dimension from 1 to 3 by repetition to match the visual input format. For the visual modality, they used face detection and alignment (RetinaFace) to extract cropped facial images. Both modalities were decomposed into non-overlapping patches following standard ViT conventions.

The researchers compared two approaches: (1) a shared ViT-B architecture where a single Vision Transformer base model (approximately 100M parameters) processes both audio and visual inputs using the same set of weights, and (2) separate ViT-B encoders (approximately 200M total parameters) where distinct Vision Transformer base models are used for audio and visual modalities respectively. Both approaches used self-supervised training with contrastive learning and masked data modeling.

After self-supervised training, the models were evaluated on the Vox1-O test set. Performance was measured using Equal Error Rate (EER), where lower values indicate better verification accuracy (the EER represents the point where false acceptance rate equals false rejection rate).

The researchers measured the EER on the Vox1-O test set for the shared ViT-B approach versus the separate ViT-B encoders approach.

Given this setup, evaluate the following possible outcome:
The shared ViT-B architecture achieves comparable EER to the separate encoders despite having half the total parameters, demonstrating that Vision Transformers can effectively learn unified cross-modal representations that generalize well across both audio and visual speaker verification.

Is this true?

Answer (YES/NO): YES